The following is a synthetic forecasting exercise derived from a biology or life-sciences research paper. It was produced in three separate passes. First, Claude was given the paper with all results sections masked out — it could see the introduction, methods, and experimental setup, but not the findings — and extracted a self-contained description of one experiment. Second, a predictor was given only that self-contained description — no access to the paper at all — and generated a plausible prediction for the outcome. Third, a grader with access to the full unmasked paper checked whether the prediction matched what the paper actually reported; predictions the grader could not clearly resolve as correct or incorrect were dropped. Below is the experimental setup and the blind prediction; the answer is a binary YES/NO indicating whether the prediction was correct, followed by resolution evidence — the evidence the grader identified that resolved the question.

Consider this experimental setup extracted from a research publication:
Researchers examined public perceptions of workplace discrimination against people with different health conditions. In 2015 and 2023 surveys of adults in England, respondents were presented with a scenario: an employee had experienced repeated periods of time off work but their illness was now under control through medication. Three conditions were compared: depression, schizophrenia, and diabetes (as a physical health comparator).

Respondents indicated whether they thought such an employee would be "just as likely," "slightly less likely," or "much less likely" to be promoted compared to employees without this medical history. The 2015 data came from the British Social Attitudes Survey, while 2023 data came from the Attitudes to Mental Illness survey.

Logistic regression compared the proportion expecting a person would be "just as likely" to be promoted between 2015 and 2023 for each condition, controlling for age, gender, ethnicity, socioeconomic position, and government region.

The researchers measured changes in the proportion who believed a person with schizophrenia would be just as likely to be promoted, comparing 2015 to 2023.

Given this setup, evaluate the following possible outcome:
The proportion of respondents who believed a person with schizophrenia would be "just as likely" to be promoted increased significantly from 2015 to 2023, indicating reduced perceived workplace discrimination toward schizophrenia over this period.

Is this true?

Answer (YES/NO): YES